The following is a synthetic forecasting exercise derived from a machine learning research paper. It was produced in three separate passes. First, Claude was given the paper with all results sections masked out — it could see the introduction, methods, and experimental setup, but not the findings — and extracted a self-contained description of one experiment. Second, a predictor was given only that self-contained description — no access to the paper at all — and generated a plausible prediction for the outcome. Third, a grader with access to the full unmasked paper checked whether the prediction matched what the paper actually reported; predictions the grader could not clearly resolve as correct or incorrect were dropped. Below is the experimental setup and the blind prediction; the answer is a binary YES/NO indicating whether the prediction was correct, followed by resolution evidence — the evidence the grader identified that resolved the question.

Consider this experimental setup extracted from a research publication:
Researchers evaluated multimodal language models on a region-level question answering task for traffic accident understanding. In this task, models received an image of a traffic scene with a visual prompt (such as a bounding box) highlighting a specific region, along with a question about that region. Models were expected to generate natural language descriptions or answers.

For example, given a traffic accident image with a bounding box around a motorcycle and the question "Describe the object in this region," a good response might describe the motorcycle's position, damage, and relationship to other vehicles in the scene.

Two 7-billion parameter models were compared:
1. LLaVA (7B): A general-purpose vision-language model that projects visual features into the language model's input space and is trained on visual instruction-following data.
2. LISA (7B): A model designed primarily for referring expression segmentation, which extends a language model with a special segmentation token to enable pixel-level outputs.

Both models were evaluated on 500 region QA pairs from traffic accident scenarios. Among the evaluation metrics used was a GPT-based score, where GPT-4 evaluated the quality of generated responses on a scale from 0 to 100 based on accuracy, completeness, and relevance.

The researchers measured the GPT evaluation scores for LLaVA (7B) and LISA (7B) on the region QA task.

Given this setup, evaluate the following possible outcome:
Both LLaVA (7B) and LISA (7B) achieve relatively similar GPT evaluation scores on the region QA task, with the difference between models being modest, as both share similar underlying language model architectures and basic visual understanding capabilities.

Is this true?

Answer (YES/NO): NO